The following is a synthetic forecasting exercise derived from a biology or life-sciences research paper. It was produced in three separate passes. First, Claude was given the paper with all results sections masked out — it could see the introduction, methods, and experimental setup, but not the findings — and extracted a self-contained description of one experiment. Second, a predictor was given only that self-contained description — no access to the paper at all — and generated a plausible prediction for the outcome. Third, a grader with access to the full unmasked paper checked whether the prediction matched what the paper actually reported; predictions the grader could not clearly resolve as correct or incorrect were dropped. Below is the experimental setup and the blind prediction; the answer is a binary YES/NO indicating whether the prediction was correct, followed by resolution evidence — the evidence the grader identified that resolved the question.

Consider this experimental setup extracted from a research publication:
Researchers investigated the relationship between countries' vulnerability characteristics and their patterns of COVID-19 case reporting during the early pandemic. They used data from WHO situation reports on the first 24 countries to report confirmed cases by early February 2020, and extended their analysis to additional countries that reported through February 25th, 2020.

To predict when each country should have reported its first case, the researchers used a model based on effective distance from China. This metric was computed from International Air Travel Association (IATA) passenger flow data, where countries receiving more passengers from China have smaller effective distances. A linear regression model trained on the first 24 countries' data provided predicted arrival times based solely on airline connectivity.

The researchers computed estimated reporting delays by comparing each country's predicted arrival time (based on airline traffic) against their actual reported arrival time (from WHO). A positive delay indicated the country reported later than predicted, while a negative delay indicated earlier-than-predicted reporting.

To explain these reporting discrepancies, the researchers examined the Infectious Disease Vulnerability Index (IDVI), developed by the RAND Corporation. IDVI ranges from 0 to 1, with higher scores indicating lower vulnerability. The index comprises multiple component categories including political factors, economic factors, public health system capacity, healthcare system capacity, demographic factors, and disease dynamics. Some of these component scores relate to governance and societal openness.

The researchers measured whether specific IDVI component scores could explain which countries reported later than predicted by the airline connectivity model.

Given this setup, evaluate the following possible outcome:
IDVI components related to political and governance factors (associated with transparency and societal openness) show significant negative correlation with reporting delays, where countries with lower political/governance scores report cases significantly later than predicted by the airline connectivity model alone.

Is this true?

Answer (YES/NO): YES